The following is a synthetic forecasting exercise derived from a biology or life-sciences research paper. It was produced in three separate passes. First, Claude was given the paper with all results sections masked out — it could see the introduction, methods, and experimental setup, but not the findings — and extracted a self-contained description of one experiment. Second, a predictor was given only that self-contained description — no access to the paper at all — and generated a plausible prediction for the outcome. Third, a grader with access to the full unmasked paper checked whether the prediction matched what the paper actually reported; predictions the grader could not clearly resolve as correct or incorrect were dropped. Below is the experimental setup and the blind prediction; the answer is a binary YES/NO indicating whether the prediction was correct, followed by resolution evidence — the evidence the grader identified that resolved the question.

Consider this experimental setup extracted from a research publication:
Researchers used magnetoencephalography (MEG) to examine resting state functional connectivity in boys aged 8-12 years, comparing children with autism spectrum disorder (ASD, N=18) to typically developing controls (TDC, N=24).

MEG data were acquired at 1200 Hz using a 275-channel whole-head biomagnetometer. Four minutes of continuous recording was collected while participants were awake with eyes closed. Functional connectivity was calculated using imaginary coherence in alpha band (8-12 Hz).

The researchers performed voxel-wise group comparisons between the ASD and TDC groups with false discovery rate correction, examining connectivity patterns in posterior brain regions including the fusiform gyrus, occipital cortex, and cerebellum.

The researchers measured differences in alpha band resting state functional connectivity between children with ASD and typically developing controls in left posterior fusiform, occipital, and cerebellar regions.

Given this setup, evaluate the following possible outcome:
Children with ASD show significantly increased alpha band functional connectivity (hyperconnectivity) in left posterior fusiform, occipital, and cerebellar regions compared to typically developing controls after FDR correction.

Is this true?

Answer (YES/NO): NO